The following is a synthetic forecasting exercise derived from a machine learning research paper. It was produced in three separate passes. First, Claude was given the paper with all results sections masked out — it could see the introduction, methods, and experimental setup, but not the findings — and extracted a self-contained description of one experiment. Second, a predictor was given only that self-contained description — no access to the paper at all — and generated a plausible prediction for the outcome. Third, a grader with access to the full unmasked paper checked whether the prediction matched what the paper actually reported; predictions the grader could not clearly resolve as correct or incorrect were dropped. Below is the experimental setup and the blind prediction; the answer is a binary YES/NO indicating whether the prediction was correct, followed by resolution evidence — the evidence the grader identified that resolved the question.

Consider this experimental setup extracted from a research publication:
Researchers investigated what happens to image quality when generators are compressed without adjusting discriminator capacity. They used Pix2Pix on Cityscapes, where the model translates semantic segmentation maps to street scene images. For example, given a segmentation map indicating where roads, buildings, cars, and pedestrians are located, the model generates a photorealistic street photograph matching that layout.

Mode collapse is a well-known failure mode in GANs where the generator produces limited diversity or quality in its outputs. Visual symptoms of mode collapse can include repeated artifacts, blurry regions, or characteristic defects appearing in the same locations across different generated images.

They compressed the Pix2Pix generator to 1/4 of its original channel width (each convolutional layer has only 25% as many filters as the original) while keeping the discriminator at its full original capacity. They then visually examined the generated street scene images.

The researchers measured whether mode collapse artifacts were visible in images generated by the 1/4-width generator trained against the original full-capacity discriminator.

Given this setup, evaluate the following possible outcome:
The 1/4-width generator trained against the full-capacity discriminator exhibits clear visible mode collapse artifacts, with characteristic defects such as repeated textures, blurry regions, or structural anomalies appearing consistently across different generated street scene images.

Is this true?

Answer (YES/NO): YES